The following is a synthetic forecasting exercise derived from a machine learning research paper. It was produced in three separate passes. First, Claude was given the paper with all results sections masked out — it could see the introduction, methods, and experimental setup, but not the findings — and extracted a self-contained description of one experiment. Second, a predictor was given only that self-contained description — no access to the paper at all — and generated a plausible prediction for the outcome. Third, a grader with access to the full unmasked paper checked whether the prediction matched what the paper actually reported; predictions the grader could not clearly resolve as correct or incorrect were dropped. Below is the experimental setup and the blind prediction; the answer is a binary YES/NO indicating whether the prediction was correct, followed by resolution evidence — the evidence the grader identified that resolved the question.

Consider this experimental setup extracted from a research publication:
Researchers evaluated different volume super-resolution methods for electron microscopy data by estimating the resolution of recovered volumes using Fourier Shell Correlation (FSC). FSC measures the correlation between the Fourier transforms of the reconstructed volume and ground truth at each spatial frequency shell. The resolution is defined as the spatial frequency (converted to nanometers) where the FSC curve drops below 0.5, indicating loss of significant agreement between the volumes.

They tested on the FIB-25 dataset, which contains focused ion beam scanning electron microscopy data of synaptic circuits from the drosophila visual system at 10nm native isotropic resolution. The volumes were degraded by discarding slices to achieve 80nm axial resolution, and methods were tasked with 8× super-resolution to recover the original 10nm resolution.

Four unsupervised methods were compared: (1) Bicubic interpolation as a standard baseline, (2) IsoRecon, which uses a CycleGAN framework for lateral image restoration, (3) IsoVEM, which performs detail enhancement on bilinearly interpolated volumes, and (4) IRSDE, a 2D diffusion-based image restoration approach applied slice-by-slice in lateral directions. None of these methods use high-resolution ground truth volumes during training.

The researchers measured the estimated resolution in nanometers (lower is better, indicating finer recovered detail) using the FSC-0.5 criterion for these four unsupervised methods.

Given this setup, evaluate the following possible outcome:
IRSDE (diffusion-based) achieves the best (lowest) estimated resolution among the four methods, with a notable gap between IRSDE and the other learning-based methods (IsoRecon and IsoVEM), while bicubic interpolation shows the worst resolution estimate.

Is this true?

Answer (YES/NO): NO